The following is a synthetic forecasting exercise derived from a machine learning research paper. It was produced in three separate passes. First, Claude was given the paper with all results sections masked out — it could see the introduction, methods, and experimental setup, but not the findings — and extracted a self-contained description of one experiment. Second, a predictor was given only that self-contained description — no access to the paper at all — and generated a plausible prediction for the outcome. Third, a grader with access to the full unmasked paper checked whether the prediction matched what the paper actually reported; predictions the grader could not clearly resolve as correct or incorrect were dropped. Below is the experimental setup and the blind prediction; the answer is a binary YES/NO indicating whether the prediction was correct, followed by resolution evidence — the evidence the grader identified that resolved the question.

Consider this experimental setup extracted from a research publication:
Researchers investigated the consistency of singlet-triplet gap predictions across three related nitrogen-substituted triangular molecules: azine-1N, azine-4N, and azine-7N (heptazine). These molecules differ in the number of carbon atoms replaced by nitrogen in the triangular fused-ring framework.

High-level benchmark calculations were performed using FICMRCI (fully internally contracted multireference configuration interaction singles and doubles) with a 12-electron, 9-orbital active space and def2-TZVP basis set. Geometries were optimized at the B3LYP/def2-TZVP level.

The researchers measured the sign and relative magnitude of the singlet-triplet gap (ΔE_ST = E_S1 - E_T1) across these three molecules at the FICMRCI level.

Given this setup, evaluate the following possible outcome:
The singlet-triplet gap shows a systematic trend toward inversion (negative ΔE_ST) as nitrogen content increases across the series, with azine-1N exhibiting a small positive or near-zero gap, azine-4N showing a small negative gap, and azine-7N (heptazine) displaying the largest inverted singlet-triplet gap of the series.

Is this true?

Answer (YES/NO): NO